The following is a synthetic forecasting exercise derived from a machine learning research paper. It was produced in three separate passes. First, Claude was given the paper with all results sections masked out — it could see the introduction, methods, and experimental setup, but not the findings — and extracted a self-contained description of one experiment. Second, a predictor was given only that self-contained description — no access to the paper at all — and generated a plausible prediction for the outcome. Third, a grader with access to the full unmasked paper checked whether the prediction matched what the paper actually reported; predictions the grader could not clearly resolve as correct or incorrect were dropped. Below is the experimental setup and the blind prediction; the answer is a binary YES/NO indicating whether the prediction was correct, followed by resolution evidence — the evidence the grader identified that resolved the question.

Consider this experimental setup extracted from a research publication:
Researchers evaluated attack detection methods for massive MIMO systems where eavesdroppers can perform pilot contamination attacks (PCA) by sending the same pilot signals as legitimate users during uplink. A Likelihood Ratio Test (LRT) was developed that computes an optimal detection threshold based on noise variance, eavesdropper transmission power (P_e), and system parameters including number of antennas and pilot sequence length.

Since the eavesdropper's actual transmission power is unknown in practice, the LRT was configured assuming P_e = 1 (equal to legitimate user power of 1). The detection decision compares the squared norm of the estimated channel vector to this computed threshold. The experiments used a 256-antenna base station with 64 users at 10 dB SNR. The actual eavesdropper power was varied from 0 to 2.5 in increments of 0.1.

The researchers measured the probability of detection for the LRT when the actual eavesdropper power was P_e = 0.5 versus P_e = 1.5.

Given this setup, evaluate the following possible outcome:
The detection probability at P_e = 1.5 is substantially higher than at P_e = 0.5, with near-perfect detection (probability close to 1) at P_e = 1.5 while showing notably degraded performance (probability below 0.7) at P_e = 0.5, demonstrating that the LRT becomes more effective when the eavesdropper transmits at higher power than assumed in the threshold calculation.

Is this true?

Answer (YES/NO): NO